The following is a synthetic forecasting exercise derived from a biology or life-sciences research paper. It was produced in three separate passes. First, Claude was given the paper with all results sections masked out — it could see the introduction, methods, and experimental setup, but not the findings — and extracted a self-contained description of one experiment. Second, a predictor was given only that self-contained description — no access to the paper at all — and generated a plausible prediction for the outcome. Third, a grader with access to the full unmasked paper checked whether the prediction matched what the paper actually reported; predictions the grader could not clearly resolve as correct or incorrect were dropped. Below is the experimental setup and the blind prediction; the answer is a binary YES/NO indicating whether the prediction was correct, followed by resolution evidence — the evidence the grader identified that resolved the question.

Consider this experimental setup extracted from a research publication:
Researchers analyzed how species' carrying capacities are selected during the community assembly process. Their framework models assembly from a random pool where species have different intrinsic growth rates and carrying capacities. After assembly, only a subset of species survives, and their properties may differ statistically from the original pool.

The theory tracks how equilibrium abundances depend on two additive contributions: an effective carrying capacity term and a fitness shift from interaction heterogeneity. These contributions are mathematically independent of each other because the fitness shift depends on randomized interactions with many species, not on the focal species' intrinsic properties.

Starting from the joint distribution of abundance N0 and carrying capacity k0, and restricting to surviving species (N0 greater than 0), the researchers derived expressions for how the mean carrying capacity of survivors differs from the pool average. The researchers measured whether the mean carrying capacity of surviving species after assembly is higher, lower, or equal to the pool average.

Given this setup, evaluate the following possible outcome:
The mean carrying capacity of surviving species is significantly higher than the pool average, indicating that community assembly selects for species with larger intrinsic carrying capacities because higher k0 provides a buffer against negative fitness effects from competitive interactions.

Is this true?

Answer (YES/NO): YES